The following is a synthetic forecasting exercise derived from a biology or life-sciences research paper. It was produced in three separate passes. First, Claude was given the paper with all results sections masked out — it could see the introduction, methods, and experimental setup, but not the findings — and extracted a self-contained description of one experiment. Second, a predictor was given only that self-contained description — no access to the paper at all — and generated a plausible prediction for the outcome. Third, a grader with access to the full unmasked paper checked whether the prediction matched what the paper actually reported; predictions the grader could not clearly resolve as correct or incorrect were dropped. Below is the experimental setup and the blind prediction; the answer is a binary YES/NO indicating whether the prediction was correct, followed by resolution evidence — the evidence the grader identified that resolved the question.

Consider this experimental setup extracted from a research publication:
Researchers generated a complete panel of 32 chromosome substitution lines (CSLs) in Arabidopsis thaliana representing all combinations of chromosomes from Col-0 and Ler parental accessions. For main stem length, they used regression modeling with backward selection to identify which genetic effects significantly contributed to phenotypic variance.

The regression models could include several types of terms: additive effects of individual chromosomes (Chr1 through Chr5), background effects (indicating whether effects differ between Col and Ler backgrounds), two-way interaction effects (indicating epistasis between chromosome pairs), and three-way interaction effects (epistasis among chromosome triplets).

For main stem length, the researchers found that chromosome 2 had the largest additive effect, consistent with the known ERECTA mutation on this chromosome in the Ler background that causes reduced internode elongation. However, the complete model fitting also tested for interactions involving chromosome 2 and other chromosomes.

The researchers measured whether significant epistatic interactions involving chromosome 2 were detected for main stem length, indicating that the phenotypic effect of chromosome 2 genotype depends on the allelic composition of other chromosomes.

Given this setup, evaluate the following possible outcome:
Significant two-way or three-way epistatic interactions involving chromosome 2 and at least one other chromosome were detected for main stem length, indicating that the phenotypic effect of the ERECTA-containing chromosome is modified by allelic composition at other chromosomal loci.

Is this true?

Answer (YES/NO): YES